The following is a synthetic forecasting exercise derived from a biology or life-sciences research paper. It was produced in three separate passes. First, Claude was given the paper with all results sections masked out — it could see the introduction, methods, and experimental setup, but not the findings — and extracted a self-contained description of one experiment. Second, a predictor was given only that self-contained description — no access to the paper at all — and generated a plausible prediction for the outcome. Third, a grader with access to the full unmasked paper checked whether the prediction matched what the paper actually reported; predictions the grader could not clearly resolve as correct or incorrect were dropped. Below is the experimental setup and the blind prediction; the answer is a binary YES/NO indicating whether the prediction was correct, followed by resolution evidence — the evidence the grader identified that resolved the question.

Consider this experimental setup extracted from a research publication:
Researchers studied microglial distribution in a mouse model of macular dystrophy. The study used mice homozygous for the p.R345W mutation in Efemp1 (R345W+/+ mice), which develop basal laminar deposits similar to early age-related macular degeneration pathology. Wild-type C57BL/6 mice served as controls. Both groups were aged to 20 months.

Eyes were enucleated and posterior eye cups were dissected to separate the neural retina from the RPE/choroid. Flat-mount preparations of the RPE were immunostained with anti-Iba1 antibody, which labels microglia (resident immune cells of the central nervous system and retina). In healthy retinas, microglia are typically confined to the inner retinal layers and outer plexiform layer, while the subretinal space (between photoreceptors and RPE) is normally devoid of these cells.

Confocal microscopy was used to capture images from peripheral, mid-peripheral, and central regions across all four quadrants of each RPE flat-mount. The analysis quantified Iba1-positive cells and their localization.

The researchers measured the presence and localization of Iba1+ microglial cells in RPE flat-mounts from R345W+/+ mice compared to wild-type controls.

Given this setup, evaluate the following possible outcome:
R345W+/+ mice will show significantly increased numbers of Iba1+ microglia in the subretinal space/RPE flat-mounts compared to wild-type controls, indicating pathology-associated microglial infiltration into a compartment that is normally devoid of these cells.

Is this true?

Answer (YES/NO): YES